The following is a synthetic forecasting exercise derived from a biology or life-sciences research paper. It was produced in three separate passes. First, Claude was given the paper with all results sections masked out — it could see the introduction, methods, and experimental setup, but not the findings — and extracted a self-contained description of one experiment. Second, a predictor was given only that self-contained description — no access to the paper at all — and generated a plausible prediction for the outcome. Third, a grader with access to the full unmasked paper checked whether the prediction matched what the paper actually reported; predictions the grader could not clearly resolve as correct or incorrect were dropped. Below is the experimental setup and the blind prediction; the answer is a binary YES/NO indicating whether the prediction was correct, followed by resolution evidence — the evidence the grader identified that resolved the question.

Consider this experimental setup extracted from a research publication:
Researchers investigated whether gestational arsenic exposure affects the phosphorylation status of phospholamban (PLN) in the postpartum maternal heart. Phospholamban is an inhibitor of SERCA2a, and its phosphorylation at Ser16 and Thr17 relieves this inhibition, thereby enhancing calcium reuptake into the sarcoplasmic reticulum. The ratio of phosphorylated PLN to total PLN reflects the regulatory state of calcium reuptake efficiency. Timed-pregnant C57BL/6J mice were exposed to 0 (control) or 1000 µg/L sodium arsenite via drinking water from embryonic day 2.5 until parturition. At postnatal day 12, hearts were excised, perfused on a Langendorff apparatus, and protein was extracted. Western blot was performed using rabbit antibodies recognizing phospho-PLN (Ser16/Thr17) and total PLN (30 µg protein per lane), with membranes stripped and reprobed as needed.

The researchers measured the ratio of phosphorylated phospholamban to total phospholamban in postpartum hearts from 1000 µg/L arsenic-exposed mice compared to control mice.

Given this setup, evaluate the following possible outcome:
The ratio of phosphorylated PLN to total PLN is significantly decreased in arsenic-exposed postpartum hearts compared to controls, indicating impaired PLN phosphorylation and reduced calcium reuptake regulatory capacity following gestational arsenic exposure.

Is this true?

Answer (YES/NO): NO